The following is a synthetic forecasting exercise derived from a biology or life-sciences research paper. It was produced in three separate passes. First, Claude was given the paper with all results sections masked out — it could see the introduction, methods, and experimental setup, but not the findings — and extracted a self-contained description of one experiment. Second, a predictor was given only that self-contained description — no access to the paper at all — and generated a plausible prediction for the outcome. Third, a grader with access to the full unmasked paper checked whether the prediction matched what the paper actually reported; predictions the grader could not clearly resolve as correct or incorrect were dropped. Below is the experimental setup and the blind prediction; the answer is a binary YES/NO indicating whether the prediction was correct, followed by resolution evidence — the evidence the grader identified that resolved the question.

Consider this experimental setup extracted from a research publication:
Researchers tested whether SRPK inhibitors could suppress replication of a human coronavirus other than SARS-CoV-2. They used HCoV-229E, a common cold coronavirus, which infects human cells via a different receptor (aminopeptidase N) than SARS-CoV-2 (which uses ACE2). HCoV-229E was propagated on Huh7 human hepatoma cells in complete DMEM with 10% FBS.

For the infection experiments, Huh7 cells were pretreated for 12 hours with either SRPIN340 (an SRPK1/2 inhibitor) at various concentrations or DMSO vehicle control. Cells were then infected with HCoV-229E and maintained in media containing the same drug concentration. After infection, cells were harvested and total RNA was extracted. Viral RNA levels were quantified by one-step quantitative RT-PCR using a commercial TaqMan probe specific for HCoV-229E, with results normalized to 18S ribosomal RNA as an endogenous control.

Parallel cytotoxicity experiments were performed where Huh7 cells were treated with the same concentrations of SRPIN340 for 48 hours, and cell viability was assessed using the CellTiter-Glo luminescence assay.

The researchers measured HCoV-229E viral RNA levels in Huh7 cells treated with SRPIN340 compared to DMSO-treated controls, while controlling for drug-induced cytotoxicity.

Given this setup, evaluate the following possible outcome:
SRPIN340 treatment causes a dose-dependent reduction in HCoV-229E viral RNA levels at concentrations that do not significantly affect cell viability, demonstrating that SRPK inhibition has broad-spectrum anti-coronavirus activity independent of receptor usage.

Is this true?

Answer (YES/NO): NO